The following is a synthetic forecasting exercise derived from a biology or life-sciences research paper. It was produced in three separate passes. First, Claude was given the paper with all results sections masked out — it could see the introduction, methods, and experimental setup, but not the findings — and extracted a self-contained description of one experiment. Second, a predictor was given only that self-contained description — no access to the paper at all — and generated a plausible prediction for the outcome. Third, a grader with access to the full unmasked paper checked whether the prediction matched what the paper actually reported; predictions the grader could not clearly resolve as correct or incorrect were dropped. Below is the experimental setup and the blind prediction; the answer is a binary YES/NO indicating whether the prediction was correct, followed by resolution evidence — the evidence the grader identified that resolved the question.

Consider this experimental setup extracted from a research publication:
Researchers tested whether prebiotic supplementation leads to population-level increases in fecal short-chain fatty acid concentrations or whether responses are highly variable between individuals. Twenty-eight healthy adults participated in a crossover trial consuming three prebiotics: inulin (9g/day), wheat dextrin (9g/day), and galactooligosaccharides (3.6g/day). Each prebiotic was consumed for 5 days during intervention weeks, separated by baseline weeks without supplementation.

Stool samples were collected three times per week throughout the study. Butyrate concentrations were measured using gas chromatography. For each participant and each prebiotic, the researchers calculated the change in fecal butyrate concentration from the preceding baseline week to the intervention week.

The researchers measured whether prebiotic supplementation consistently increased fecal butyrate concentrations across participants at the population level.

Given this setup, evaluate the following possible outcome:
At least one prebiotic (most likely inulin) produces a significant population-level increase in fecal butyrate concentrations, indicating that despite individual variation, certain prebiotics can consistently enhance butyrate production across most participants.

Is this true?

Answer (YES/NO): YES